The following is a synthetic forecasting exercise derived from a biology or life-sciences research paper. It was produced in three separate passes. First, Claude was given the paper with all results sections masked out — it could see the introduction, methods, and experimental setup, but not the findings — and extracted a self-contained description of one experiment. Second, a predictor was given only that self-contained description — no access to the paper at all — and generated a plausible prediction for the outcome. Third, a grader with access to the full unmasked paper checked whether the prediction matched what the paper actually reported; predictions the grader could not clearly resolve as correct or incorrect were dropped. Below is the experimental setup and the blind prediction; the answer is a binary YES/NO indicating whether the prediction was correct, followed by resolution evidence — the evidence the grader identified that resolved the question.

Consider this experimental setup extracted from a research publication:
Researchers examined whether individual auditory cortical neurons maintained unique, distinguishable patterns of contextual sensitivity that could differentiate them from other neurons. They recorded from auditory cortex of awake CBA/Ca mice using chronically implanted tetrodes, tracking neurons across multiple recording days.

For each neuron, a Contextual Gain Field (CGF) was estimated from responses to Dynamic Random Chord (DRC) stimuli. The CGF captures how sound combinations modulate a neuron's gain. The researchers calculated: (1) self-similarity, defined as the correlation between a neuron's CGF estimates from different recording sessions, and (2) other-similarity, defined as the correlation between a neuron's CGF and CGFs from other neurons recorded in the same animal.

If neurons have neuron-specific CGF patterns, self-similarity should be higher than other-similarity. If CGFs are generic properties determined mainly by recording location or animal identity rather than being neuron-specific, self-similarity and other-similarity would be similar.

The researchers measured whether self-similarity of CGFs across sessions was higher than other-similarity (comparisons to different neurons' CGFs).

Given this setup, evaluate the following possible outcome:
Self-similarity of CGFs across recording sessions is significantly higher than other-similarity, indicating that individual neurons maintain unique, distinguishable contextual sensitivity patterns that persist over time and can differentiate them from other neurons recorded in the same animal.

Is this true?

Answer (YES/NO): YES